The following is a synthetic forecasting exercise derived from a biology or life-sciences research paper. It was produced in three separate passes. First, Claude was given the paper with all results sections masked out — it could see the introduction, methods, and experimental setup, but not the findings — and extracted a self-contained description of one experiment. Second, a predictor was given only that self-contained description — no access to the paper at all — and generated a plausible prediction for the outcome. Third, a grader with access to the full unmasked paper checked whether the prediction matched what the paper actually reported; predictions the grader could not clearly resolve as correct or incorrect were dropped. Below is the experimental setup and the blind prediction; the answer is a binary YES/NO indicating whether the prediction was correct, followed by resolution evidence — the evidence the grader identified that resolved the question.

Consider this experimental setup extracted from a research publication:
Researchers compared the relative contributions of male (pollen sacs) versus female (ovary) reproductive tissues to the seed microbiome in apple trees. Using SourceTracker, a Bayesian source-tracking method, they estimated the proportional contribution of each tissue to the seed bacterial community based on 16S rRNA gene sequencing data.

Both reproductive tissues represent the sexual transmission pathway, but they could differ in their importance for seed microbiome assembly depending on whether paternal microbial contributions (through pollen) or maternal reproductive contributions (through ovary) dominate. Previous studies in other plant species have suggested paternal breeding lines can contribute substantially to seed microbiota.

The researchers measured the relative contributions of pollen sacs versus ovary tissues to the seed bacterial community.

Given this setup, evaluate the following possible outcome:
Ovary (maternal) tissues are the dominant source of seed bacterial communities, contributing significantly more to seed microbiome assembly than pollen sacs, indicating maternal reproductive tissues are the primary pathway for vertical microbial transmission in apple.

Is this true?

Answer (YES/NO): NO